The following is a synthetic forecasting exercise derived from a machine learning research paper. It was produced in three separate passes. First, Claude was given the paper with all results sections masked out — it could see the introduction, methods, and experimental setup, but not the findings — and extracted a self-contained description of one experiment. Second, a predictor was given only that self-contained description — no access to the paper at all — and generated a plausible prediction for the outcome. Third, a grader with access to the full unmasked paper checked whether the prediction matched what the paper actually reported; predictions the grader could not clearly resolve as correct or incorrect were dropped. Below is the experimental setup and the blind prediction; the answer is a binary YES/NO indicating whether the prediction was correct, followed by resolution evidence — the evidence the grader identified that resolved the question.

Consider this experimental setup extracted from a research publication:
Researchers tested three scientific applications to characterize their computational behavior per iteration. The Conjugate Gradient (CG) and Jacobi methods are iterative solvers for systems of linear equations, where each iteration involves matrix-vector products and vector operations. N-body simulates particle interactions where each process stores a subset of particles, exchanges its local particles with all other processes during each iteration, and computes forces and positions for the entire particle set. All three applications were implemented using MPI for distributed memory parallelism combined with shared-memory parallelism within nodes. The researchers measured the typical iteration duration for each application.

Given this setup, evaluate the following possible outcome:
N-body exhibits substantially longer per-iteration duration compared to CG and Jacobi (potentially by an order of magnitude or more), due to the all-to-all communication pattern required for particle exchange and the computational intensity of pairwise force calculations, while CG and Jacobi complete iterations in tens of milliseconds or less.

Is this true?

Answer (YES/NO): NO